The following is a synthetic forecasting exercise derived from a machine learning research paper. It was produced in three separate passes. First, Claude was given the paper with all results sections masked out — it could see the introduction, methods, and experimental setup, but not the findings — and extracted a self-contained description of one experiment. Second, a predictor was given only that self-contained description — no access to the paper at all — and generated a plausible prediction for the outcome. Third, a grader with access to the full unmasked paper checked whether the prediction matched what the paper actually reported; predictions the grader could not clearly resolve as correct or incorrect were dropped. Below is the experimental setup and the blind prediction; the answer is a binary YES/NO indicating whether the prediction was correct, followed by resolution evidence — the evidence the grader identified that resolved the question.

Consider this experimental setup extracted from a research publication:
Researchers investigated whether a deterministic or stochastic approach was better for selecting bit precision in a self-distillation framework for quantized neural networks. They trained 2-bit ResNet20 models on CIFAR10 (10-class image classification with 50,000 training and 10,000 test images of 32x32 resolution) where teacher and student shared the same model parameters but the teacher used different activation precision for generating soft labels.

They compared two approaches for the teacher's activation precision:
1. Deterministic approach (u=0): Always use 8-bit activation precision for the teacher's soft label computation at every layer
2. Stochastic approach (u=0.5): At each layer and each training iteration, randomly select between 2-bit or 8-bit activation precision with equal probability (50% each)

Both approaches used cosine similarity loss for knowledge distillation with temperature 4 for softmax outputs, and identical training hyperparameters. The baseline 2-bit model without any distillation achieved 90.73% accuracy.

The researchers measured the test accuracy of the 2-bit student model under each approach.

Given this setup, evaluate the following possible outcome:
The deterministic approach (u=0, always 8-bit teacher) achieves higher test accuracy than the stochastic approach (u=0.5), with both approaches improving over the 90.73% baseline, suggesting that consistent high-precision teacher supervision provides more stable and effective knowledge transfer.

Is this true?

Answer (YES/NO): NO